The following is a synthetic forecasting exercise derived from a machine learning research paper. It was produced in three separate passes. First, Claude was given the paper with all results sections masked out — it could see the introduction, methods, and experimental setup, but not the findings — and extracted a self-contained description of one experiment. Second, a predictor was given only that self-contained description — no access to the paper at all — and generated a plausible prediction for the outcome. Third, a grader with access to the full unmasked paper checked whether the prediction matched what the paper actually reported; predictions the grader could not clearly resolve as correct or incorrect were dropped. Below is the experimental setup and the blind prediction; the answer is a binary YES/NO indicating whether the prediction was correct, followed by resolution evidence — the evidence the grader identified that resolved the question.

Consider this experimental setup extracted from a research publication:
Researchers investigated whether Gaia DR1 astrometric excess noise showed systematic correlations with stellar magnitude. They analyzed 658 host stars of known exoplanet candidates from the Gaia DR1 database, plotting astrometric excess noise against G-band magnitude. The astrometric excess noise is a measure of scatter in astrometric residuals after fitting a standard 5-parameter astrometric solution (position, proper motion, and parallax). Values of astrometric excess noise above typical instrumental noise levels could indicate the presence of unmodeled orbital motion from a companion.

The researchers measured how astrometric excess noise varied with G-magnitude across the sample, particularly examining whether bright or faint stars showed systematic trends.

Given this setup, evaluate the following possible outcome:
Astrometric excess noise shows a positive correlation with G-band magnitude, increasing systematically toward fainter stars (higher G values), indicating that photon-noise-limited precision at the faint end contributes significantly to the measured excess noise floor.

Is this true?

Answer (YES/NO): NO